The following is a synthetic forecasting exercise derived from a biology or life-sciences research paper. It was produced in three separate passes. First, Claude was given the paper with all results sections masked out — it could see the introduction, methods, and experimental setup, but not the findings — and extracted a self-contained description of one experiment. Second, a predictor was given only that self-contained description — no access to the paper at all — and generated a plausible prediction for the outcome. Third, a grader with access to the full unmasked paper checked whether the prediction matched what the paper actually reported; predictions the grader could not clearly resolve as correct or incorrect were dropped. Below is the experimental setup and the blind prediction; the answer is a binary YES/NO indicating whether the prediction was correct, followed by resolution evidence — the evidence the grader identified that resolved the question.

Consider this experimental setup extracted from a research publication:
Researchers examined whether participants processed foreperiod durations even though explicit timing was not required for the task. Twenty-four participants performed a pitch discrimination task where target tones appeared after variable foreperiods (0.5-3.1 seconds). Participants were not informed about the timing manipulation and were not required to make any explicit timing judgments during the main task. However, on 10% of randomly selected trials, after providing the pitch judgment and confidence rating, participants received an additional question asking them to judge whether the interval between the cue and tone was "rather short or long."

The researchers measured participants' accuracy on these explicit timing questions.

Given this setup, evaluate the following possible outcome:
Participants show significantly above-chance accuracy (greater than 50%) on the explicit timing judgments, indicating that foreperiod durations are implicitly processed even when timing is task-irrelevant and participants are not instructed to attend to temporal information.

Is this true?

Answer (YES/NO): YES